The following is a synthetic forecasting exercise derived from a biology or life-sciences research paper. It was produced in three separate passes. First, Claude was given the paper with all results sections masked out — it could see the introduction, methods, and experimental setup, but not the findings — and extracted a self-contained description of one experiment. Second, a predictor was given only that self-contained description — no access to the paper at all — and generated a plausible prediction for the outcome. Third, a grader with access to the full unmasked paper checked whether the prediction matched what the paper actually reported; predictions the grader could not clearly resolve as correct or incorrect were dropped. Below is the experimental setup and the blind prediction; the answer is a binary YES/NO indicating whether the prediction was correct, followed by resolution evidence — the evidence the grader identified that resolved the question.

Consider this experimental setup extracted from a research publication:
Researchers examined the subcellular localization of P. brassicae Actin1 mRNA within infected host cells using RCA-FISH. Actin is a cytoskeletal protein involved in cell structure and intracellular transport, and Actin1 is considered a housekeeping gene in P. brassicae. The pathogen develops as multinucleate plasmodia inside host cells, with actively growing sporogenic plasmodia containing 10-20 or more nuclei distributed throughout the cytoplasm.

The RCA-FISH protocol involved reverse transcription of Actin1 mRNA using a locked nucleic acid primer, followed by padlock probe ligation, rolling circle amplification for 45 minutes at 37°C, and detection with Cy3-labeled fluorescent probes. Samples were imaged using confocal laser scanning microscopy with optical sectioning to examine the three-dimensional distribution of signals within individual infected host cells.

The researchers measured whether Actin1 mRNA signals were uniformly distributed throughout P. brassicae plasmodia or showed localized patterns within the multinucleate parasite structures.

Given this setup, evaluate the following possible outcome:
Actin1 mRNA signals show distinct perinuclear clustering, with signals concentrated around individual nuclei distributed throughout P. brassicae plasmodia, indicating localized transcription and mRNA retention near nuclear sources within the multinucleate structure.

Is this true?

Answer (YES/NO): NO